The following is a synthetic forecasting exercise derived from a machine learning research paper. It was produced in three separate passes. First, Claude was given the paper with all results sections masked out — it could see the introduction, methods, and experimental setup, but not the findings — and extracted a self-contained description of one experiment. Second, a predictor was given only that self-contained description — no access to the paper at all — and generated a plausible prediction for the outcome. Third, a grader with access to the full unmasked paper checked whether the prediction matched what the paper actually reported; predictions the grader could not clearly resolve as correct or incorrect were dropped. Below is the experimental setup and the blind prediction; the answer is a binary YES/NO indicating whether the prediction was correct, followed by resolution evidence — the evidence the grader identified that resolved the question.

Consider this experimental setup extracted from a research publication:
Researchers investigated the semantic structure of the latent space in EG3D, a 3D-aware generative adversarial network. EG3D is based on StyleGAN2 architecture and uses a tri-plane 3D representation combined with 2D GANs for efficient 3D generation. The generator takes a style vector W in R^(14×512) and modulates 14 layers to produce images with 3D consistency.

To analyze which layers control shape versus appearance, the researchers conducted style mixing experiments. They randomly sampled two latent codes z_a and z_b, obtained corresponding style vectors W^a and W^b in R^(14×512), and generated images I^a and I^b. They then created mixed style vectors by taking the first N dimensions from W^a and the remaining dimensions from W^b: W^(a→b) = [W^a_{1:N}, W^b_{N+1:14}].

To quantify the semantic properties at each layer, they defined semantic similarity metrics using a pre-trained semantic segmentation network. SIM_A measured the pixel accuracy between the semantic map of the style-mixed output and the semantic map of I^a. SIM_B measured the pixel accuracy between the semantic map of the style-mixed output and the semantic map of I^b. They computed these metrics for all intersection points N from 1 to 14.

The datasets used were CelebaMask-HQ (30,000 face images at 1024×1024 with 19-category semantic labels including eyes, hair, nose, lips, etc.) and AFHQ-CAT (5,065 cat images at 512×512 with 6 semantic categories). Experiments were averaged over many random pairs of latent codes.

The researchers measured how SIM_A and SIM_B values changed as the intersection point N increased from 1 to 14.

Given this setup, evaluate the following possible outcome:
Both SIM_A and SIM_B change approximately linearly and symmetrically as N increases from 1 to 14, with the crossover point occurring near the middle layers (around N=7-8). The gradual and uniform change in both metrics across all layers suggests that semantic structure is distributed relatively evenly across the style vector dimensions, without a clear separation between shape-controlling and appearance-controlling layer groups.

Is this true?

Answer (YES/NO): NO